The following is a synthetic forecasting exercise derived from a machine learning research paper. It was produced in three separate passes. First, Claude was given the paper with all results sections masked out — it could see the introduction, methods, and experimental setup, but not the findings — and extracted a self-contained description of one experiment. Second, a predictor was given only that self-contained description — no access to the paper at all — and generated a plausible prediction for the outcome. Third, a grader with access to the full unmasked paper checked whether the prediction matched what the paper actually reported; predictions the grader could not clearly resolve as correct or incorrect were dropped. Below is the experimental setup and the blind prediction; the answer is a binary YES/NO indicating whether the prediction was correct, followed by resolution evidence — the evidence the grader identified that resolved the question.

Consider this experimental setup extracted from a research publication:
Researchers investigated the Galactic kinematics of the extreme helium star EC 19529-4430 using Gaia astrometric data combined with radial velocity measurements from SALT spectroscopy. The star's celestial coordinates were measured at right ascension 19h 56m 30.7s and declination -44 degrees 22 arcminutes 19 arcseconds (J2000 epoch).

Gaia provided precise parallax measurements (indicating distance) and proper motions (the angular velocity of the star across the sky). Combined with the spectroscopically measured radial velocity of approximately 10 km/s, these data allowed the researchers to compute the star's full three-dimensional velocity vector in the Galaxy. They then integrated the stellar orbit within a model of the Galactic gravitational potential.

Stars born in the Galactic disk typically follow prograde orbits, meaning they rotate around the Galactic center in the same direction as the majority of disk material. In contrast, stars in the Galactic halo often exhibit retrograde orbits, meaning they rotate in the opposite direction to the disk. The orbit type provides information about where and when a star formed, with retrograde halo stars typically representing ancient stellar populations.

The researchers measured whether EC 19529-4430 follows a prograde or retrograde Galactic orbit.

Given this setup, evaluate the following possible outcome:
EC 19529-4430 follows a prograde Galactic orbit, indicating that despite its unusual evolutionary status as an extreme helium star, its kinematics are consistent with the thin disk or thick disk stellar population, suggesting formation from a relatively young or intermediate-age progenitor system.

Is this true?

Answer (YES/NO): NO